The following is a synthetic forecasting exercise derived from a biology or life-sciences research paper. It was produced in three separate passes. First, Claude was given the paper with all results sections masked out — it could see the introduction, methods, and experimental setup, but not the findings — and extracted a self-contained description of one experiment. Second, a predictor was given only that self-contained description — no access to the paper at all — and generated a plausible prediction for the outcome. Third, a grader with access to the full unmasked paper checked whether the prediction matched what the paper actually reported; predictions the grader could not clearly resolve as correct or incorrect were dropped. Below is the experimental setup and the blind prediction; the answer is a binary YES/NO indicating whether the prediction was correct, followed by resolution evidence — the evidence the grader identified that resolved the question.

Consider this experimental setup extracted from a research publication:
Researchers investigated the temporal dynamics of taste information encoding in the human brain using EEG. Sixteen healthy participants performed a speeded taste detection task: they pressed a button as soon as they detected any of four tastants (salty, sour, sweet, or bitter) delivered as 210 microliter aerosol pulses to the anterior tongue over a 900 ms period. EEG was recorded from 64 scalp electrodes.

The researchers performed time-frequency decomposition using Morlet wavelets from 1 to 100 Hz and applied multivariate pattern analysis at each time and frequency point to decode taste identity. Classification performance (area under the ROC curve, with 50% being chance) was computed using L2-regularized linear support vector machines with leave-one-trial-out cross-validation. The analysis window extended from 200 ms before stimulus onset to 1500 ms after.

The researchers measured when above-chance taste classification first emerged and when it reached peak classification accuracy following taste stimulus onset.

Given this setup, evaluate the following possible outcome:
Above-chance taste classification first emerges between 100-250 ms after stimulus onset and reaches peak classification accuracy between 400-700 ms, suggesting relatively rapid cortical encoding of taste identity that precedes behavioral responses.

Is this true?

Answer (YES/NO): YES